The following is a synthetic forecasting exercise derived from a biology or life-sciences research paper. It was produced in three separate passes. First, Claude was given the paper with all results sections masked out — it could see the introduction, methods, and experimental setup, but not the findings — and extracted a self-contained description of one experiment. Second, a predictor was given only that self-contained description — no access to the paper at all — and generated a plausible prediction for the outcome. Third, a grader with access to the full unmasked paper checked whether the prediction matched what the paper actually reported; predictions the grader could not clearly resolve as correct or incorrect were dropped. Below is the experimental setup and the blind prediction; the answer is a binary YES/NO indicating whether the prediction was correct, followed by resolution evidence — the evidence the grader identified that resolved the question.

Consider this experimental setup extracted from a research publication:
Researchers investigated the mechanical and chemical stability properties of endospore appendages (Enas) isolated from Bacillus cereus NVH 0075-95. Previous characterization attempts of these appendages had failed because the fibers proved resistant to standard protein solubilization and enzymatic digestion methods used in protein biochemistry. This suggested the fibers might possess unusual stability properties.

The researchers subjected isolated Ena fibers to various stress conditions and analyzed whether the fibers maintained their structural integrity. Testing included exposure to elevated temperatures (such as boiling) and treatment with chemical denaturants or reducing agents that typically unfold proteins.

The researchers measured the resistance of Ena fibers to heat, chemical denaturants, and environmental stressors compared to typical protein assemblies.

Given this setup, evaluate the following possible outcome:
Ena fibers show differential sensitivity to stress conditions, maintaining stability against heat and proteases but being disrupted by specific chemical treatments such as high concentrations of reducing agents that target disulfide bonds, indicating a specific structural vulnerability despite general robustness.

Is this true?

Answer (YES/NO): NO